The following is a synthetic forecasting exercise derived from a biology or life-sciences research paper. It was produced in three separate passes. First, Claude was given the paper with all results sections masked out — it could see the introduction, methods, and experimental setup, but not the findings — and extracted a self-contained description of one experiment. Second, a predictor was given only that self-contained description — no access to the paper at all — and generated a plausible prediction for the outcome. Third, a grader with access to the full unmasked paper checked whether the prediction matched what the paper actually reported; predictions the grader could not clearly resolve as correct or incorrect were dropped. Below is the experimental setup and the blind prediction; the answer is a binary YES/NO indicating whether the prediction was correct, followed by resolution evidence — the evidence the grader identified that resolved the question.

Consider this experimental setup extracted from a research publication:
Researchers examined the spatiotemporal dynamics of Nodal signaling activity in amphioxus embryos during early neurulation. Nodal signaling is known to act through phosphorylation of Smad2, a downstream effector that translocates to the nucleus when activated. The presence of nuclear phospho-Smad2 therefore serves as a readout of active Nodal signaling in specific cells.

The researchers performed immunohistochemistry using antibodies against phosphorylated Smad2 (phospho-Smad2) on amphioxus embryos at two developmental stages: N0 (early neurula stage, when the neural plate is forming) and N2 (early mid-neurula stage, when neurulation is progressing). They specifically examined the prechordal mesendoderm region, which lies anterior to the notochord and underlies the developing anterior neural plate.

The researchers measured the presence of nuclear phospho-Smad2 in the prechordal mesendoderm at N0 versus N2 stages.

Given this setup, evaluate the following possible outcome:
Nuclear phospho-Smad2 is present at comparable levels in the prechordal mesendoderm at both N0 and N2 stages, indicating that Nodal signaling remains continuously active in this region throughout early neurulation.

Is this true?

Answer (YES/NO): NO